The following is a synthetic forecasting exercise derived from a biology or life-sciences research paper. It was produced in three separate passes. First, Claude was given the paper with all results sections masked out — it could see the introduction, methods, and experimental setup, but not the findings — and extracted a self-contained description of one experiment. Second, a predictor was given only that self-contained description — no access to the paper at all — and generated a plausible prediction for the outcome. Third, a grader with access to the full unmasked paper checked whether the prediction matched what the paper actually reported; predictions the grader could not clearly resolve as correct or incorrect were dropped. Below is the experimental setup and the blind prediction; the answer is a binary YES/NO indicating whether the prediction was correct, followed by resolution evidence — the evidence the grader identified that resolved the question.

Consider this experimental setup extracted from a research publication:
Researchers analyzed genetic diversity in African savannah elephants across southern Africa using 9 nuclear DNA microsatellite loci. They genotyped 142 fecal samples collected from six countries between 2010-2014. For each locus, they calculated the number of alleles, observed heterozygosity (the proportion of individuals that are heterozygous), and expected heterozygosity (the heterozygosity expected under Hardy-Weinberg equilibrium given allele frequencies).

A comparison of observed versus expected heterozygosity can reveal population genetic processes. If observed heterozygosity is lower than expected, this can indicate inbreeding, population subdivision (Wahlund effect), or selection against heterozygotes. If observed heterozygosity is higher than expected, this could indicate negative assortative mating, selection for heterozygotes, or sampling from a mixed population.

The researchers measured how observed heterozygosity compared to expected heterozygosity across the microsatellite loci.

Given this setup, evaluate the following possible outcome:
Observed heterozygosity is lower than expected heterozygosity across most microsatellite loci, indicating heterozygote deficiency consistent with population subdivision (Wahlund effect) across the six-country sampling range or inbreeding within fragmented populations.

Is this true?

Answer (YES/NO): YES